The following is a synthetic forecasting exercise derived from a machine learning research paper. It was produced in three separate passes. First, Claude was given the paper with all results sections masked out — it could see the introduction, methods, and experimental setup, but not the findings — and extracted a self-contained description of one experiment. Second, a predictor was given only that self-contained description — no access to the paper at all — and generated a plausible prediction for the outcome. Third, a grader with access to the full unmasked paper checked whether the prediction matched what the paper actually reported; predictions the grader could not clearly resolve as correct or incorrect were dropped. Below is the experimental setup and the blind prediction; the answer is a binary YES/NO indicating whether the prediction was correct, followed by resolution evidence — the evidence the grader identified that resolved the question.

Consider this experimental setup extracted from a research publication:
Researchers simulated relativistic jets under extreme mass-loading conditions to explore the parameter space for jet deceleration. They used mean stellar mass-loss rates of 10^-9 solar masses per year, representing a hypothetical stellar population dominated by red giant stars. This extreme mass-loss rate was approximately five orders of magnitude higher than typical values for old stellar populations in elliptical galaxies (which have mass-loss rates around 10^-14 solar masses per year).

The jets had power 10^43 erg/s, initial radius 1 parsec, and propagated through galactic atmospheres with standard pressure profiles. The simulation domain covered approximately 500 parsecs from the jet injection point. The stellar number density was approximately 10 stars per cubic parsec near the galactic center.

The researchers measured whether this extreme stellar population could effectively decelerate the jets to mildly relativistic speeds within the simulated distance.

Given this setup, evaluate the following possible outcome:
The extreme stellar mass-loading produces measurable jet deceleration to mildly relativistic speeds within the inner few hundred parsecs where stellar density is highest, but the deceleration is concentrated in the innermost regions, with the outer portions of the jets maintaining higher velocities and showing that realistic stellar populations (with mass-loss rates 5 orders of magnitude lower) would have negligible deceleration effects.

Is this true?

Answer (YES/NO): NO